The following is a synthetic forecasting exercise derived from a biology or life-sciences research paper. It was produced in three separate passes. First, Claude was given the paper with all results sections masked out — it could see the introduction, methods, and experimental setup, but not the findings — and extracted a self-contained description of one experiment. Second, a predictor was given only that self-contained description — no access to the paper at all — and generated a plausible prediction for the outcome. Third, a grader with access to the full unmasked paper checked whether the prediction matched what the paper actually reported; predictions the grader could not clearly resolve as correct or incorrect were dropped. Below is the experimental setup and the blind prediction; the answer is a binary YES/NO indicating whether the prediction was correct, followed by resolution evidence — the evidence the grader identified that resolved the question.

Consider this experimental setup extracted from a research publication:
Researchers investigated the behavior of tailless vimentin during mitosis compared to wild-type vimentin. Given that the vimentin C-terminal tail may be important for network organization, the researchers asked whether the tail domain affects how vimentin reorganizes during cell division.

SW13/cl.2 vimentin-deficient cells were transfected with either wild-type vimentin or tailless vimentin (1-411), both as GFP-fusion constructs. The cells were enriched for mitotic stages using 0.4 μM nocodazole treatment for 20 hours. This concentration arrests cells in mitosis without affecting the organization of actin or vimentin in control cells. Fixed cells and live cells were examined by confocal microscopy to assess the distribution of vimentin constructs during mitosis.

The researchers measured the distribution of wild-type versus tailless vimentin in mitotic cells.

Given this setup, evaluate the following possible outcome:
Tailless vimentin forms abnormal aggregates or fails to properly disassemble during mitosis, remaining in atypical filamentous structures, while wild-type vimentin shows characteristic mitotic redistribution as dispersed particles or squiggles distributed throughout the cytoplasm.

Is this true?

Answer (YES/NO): NO